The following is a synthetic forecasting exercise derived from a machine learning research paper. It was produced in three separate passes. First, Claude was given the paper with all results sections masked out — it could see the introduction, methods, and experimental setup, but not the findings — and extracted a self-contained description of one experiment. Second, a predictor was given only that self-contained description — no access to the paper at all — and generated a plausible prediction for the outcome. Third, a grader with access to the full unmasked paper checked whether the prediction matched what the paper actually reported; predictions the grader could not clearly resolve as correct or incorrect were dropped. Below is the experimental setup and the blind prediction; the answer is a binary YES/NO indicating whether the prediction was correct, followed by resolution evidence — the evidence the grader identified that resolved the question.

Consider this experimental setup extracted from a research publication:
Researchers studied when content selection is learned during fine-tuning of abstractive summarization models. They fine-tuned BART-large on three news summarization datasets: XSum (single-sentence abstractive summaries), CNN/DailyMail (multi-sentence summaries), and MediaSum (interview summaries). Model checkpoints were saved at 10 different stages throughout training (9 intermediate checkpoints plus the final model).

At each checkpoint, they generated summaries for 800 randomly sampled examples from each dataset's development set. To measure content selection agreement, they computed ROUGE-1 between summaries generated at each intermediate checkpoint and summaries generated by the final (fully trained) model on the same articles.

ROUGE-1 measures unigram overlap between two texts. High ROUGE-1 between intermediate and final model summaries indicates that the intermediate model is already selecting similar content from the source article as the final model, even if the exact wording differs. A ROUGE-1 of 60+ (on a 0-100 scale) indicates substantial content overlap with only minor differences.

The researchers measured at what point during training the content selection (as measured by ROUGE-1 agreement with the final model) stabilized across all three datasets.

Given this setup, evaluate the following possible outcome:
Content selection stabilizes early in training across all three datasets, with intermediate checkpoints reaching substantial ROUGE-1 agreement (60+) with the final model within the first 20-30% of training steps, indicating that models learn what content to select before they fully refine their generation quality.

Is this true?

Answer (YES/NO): YES